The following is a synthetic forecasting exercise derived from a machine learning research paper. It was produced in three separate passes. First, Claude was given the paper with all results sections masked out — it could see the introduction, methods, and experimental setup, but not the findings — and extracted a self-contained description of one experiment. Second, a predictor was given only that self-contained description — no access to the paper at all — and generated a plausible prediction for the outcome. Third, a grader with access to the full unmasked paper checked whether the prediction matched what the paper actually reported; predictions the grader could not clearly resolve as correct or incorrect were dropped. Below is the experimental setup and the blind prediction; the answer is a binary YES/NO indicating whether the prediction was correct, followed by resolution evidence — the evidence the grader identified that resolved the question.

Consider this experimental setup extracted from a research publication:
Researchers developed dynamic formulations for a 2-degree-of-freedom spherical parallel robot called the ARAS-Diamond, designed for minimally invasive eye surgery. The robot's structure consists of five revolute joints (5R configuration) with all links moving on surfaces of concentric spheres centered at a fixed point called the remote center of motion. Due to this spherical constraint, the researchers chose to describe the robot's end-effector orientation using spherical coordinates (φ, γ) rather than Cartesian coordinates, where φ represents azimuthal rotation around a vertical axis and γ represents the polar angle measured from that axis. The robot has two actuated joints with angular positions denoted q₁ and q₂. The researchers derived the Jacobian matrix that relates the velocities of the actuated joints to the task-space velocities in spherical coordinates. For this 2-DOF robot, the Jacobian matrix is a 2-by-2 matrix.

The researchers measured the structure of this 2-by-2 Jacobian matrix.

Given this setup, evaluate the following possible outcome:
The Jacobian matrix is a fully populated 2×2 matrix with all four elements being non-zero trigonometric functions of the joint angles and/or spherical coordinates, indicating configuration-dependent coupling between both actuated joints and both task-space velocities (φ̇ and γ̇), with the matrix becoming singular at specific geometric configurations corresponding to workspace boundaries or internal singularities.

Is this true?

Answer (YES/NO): NO